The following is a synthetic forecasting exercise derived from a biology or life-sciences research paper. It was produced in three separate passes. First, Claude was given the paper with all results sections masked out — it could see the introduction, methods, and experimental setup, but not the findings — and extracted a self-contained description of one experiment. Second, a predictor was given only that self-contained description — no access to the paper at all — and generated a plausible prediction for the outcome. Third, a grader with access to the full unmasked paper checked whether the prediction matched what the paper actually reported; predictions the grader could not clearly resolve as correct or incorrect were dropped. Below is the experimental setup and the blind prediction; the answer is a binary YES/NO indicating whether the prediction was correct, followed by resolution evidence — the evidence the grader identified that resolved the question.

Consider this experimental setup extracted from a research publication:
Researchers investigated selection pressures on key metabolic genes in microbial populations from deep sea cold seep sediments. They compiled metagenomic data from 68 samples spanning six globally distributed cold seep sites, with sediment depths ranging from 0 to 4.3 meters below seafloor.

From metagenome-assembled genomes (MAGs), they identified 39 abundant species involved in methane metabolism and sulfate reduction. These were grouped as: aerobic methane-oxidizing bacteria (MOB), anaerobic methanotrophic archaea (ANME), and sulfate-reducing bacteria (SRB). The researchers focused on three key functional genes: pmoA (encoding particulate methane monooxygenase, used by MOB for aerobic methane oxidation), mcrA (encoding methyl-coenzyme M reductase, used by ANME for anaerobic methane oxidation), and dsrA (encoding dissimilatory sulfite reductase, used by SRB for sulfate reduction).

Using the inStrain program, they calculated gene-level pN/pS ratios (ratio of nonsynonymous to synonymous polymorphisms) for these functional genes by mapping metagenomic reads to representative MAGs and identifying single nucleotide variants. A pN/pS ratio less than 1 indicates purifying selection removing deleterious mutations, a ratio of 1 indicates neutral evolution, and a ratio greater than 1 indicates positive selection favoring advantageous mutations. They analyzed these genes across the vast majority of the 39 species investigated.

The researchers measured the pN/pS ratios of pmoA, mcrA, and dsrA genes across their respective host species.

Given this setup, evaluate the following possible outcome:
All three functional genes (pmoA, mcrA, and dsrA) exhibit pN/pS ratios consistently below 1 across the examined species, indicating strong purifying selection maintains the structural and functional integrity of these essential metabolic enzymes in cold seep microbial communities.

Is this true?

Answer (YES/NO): NO